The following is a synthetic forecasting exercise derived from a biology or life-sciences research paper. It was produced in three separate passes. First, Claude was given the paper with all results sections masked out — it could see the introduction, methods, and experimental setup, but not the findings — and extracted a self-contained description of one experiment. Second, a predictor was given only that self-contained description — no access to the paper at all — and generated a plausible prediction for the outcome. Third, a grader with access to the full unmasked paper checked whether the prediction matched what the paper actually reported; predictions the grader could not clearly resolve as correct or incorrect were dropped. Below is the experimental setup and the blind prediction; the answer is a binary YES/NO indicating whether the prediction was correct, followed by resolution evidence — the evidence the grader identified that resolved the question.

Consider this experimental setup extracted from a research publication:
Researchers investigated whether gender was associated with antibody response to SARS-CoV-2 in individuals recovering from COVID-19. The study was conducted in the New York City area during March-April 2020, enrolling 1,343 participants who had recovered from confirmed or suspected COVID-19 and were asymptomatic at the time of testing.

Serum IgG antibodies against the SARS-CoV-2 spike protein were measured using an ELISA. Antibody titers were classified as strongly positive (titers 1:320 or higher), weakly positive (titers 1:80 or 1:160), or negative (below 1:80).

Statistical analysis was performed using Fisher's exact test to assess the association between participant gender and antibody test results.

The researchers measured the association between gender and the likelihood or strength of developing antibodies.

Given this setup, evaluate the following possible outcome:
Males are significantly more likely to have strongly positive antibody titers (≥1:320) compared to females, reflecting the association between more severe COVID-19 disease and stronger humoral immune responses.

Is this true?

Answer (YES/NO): NO